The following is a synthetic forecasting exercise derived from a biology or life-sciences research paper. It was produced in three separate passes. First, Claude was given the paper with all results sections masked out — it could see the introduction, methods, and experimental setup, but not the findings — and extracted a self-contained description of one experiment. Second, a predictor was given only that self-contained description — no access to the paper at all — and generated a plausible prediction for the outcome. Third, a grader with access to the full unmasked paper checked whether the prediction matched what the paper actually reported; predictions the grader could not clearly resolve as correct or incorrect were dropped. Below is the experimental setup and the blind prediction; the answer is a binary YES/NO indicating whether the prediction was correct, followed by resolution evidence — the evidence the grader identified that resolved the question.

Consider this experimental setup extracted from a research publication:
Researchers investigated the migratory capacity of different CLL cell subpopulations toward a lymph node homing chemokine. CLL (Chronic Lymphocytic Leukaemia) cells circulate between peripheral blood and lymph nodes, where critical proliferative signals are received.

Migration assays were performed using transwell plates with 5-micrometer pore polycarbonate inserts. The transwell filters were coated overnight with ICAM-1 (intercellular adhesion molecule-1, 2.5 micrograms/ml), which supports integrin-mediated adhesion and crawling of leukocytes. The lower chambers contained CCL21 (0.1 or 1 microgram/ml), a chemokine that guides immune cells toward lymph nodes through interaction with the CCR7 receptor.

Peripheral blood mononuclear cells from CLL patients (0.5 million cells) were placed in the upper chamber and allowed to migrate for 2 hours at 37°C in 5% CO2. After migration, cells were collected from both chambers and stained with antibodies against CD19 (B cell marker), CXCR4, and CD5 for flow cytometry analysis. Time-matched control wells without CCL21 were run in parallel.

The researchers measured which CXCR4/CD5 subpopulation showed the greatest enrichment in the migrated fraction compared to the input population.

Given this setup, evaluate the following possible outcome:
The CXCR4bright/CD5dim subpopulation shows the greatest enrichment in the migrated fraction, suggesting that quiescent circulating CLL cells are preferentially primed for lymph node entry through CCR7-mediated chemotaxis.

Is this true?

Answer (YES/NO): NO